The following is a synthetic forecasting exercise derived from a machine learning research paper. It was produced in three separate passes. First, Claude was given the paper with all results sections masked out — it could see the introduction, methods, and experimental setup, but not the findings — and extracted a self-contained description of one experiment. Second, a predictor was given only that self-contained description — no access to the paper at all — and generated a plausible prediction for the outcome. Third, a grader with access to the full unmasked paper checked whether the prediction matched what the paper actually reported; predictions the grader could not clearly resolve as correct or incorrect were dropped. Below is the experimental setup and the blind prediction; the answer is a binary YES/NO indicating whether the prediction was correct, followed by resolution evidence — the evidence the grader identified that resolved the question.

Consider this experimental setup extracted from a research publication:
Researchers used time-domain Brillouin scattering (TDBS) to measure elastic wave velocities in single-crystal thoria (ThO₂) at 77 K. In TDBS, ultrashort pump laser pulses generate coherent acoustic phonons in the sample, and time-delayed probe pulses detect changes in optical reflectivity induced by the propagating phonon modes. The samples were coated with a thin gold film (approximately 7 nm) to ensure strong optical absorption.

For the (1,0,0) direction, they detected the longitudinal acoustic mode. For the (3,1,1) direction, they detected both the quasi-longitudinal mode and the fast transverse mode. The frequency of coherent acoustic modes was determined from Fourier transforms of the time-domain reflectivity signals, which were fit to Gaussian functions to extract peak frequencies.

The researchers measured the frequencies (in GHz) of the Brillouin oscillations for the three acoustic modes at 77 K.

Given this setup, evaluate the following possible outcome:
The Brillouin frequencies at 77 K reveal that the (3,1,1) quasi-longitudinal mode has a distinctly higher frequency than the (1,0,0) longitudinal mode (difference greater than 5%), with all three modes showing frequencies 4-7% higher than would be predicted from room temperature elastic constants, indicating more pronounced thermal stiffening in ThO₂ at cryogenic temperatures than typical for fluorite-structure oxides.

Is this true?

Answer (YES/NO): NO